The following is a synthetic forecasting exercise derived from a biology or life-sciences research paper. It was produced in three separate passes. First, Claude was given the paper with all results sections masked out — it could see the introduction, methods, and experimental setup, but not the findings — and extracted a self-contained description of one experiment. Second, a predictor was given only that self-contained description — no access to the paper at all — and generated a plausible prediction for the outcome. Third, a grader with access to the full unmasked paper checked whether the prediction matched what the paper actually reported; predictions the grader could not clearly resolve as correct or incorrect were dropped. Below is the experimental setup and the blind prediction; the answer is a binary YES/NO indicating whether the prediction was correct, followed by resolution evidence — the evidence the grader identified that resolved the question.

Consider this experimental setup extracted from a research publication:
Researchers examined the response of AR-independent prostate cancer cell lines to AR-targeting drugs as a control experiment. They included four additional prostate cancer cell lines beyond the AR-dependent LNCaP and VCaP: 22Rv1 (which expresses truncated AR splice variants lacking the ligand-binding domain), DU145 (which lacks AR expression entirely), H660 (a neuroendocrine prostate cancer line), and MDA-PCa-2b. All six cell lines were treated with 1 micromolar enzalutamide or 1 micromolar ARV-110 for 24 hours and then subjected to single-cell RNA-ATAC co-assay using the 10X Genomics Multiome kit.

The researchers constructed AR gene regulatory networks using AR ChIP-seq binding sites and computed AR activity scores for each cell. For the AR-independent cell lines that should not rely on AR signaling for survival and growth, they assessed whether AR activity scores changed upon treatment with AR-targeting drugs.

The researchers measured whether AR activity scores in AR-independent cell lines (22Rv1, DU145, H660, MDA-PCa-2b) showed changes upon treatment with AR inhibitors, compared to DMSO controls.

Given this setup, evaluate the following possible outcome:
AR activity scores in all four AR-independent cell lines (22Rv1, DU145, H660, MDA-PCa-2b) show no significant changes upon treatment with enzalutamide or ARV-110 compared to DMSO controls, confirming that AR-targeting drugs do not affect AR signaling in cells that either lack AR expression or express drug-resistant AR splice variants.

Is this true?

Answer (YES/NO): NO